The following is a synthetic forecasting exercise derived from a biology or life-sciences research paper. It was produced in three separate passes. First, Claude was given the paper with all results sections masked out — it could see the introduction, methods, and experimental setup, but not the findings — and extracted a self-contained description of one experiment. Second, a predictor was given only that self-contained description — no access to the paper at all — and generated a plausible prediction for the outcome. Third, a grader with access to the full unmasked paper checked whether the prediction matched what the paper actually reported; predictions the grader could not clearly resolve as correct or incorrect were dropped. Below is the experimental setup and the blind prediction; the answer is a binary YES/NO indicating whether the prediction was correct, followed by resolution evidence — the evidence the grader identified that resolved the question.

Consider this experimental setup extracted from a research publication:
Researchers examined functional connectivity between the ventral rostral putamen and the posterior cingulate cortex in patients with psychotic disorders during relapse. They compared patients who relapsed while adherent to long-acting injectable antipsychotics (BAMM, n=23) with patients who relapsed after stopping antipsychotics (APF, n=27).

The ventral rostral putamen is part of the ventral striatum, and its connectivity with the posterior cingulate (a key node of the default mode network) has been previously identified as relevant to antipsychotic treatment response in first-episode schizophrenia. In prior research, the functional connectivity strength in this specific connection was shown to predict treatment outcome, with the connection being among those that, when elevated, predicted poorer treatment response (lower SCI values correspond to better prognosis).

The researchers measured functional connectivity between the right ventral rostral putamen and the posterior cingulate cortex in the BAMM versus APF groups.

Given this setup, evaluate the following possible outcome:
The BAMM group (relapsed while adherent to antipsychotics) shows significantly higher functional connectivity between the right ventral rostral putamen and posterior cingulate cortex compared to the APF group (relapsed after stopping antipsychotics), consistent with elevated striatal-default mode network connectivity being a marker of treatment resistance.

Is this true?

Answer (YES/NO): YES